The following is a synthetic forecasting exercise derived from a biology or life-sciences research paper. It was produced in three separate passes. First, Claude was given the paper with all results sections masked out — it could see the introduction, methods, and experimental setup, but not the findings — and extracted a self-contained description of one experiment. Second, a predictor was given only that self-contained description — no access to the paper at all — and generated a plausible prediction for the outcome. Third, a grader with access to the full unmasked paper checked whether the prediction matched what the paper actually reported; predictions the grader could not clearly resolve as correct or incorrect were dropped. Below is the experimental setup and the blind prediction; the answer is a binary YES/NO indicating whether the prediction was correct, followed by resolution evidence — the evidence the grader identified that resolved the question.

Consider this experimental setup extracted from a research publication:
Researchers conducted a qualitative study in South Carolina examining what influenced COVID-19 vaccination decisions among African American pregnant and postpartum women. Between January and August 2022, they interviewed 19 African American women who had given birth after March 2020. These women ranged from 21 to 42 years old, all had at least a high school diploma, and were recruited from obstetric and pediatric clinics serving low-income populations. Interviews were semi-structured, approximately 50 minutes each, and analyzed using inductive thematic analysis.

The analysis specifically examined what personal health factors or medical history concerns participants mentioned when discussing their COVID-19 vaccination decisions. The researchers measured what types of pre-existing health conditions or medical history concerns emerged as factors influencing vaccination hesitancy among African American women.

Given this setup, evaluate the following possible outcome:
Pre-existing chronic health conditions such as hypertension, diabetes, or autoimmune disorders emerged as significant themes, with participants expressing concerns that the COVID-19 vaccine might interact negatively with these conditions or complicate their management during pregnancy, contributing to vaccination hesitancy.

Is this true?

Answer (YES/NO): NO